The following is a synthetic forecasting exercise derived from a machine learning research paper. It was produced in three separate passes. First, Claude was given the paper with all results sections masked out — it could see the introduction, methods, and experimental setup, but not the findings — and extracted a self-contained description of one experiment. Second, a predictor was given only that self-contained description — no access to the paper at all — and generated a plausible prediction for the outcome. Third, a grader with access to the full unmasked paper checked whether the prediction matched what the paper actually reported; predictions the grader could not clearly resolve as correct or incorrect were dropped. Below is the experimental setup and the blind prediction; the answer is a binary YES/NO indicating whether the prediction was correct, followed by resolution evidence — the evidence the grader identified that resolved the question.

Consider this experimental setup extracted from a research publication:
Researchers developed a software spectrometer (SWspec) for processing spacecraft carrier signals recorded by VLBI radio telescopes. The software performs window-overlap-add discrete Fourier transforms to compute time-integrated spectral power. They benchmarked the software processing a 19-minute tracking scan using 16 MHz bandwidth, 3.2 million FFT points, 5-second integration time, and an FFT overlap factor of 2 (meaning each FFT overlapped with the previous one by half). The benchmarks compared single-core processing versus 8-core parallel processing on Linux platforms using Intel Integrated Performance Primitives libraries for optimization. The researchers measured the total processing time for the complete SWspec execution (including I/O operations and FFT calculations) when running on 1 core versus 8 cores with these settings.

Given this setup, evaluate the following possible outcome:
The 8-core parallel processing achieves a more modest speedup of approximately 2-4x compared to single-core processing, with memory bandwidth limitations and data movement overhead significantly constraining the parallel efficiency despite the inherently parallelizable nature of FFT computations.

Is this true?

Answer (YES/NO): YES